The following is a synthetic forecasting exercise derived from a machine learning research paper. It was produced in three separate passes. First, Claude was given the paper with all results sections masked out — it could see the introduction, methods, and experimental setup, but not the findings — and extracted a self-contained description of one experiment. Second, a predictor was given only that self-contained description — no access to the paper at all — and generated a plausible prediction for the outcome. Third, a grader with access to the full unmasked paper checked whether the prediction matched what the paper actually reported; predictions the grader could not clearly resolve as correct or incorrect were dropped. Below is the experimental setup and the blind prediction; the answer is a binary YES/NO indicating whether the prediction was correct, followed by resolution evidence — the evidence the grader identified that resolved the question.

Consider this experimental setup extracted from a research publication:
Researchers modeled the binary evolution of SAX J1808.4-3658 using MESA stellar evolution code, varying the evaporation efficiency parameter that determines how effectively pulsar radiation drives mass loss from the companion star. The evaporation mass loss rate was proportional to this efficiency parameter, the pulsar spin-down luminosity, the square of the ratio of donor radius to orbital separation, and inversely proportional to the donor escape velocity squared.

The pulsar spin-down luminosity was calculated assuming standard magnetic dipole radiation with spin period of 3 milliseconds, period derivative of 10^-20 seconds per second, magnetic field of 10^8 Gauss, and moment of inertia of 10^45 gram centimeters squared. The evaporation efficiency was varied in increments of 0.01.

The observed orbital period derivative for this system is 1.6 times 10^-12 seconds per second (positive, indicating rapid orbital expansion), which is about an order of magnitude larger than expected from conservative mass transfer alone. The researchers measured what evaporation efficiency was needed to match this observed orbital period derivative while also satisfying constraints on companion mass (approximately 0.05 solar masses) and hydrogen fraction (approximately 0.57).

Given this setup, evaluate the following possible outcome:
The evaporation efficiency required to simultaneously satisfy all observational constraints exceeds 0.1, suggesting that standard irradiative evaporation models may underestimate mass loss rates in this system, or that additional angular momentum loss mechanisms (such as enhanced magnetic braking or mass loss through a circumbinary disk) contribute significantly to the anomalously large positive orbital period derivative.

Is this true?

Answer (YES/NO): YES